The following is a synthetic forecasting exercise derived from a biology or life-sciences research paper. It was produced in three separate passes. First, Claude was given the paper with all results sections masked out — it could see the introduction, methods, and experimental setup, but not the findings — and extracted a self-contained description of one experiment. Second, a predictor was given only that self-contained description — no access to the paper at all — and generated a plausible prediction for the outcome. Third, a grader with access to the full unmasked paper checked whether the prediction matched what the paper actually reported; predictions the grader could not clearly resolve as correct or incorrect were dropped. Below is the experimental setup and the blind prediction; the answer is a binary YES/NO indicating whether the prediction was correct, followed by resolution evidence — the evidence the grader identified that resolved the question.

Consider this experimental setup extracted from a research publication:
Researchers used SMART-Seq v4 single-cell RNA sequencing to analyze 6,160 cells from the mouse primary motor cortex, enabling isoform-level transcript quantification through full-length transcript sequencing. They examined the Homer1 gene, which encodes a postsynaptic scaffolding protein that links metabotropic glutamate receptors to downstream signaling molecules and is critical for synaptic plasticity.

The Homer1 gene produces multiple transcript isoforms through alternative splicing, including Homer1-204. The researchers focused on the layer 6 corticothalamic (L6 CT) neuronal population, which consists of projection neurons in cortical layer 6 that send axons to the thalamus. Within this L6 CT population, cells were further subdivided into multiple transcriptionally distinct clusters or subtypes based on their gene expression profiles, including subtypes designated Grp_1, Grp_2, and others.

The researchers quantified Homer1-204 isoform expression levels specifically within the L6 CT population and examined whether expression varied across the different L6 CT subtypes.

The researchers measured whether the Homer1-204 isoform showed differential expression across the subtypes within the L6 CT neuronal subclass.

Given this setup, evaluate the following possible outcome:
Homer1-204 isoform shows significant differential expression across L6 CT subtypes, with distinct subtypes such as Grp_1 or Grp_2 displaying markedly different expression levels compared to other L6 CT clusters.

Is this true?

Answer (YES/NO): YES